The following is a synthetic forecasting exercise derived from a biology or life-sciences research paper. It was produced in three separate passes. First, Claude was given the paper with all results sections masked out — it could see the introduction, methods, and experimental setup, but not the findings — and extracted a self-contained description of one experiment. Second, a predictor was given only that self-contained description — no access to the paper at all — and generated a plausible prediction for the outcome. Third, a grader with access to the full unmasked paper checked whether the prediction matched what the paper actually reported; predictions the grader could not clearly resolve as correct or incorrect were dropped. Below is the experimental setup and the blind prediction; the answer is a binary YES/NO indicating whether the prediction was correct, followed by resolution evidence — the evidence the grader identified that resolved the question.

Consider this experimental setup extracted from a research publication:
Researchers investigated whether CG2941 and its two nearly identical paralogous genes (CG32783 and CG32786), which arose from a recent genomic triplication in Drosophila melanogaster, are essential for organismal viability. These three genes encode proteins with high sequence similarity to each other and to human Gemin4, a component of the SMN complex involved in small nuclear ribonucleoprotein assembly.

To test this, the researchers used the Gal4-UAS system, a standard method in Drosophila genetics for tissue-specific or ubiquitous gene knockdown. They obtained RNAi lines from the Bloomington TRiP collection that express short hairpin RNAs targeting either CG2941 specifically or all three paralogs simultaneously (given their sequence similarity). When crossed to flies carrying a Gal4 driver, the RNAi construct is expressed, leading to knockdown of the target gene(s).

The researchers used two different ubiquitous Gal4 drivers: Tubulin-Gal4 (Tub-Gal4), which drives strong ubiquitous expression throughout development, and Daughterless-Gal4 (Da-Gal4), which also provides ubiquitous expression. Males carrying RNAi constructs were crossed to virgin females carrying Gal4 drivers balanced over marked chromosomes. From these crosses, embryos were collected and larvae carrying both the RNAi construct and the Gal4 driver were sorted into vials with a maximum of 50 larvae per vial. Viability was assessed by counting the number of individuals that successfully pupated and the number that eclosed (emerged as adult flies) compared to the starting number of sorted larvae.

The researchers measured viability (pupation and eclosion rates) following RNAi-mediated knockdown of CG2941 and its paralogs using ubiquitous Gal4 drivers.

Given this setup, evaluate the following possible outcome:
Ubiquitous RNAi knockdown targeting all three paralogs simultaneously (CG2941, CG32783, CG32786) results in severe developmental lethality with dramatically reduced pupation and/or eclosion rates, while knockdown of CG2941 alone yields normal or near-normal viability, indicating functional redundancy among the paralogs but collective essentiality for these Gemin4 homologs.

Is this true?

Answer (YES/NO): NO